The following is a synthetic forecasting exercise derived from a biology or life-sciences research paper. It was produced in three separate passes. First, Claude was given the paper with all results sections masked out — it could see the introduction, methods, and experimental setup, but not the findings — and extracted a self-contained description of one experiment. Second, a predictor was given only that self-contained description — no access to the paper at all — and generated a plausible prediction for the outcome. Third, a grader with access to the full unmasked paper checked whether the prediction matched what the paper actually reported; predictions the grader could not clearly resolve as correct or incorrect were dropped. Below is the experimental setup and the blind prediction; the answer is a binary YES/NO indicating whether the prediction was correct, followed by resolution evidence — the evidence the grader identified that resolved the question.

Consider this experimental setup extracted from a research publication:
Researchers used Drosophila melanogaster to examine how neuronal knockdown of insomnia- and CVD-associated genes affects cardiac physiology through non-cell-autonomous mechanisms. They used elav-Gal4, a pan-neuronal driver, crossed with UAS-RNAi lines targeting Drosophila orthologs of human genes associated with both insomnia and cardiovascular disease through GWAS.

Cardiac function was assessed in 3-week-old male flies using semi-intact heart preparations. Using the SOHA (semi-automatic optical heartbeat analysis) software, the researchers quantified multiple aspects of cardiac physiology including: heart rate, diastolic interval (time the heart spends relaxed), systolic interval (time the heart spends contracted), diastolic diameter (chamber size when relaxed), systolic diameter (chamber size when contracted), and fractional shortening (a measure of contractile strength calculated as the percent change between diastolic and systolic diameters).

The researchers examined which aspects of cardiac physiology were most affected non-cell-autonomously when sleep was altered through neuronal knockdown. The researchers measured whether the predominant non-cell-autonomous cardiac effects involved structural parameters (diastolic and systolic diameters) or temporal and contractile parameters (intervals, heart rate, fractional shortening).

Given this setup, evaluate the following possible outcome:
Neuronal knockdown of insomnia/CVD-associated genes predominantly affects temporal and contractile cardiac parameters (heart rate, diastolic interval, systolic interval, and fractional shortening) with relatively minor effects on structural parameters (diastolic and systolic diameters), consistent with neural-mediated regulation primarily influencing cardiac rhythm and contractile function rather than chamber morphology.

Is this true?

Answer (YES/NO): YES